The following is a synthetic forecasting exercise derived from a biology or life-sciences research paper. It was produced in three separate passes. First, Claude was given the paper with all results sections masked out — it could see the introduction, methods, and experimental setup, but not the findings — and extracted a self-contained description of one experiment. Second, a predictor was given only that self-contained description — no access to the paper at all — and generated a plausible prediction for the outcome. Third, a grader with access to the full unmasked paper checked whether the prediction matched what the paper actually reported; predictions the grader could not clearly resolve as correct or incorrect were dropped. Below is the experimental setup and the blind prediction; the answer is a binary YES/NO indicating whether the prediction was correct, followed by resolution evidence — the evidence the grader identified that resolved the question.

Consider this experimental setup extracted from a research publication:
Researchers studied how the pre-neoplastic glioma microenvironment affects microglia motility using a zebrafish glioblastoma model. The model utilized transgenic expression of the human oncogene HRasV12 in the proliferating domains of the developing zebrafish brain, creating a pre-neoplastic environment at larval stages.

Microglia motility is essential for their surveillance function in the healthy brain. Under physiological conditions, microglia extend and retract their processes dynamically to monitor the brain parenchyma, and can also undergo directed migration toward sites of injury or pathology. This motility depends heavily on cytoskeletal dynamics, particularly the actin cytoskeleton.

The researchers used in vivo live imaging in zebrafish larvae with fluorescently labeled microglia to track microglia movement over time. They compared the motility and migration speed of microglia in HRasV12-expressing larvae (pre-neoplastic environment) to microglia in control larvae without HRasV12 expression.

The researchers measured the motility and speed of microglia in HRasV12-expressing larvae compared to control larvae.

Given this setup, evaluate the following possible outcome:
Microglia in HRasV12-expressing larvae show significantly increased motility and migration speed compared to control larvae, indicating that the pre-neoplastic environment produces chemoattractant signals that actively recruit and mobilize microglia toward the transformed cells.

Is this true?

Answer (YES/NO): NO